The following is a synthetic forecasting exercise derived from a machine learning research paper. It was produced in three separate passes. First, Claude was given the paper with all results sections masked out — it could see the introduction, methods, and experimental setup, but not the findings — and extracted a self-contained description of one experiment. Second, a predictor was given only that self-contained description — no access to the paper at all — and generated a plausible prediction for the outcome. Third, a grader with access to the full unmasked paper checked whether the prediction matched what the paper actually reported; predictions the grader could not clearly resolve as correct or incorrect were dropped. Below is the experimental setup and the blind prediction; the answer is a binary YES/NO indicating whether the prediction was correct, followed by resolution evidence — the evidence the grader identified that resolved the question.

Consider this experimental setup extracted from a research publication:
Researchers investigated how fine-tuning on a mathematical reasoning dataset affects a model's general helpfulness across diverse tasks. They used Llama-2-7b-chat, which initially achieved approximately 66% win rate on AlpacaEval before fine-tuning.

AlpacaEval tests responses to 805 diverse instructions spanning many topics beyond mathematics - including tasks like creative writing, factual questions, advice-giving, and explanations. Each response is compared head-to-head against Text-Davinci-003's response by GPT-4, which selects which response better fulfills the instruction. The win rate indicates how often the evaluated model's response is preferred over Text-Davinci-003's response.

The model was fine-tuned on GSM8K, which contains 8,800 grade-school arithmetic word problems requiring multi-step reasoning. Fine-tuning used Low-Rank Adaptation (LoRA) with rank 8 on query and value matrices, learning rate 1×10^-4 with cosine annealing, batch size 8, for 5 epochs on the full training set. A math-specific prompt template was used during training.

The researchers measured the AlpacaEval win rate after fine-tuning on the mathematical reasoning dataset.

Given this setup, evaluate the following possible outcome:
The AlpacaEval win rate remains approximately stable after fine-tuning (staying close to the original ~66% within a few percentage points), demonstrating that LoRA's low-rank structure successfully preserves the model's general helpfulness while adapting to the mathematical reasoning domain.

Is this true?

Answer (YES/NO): NO